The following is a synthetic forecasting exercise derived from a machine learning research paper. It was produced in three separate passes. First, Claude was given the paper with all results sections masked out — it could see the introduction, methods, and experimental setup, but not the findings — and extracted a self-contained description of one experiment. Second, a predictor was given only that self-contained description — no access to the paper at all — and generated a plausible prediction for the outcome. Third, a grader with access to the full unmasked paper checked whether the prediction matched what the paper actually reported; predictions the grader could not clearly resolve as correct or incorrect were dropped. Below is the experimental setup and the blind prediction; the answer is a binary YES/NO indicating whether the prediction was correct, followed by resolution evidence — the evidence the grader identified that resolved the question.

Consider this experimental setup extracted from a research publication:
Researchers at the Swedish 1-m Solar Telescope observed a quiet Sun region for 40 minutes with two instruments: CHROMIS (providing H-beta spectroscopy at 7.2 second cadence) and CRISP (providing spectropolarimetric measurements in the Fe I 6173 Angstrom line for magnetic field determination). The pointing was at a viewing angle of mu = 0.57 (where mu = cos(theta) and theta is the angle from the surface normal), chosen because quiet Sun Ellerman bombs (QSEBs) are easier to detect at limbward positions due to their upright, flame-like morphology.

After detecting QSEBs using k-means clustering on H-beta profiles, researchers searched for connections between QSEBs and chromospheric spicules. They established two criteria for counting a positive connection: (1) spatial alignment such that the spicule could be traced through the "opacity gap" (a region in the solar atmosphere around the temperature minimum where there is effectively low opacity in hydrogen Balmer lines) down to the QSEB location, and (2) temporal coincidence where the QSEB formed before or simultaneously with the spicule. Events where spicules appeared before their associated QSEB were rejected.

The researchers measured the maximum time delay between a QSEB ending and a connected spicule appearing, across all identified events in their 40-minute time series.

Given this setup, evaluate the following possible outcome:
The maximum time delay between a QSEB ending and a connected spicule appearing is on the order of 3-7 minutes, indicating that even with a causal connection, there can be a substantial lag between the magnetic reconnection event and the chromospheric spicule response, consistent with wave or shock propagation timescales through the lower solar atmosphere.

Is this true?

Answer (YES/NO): NO